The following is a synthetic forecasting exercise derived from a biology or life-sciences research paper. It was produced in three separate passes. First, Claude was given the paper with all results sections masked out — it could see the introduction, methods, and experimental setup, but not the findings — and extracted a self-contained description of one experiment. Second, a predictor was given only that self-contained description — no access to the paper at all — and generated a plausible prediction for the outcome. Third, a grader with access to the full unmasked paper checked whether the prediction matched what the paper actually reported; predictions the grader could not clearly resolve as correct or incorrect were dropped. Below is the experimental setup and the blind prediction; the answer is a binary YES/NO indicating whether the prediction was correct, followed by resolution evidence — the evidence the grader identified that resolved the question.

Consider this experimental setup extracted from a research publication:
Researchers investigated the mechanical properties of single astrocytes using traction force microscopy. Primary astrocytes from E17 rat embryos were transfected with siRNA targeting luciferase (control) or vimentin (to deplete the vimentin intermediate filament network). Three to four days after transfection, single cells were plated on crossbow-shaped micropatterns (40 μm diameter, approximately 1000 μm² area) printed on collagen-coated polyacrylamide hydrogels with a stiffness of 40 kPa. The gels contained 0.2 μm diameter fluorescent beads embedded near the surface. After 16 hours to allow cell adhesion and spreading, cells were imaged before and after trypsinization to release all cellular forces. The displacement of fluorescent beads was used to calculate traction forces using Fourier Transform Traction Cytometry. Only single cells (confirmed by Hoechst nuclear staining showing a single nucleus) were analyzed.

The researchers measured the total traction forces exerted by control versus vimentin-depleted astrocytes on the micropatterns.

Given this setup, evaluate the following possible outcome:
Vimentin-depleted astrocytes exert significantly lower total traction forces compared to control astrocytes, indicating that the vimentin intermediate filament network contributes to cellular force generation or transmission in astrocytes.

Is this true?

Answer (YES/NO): NO